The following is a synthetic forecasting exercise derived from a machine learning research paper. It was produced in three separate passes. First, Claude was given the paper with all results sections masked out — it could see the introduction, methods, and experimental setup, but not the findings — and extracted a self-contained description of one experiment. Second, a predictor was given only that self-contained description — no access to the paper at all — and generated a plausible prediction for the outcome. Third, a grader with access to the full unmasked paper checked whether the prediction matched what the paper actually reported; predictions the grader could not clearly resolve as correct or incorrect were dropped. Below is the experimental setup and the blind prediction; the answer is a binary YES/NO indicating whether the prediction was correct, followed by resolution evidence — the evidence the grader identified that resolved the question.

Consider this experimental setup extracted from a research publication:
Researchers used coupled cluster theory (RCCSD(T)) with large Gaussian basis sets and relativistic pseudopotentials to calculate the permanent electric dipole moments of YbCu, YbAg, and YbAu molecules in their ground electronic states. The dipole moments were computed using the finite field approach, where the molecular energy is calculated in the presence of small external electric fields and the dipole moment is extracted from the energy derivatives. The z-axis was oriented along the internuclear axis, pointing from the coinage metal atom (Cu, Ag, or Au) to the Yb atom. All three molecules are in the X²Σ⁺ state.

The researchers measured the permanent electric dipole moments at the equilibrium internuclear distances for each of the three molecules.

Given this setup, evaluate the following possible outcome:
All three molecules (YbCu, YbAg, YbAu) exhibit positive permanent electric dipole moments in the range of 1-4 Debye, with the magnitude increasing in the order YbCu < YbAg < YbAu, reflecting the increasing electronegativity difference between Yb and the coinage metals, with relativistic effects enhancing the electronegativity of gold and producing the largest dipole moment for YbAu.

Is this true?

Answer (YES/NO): NO